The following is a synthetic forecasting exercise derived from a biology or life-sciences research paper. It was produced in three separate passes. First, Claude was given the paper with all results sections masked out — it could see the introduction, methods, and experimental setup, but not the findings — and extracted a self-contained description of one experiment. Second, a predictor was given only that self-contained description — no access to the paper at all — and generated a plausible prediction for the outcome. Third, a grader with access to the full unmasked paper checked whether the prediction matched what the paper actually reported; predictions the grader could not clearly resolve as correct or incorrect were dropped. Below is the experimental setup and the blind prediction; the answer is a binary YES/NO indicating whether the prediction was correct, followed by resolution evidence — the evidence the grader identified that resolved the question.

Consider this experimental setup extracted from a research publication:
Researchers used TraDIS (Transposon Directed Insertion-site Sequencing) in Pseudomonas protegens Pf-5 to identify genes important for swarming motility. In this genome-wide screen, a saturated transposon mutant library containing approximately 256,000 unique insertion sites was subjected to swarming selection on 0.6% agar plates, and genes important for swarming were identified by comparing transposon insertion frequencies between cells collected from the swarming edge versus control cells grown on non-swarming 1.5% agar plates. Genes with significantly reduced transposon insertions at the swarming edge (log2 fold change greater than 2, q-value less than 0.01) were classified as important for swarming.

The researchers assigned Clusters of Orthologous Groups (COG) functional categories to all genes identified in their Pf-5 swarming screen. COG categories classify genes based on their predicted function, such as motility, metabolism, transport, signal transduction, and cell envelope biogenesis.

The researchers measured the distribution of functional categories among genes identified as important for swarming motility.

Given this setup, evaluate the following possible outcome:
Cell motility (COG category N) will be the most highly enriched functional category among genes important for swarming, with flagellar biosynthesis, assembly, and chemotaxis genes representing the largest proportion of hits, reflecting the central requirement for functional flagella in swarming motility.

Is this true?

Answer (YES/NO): YES